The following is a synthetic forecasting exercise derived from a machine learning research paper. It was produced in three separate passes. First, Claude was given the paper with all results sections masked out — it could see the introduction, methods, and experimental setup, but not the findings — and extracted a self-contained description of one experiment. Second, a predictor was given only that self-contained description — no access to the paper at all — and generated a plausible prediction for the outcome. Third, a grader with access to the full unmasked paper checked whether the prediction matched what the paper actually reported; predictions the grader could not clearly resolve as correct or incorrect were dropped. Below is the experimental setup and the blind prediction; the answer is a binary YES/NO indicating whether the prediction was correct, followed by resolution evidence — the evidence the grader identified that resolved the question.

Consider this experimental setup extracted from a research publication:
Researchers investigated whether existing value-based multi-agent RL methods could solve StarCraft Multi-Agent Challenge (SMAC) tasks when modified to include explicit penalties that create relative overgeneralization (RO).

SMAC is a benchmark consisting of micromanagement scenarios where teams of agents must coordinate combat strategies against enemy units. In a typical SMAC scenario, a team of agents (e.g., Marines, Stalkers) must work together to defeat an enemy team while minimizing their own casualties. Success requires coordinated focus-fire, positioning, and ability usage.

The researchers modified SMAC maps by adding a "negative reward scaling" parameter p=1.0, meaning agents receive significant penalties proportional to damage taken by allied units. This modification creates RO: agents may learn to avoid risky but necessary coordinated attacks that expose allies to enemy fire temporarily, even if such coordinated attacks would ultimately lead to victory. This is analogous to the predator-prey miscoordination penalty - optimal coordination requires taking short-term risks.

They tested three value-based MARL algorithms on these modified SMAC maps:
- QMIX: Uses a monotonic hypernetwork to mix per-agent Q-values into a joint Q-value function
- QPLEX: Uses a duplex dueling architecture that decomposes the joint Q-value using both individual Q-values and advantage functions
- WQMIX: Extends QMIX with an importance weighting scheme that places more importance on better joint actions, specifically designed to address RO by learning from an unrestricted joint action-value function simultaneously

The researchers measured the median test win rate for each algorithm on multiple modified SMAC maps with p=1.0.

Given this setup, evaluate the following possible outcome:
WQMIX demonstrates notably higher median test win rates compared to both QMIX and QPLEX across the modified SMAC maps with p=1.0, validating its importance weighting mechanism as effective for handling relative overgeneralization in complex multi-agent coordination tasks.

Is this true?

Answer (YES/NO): NO